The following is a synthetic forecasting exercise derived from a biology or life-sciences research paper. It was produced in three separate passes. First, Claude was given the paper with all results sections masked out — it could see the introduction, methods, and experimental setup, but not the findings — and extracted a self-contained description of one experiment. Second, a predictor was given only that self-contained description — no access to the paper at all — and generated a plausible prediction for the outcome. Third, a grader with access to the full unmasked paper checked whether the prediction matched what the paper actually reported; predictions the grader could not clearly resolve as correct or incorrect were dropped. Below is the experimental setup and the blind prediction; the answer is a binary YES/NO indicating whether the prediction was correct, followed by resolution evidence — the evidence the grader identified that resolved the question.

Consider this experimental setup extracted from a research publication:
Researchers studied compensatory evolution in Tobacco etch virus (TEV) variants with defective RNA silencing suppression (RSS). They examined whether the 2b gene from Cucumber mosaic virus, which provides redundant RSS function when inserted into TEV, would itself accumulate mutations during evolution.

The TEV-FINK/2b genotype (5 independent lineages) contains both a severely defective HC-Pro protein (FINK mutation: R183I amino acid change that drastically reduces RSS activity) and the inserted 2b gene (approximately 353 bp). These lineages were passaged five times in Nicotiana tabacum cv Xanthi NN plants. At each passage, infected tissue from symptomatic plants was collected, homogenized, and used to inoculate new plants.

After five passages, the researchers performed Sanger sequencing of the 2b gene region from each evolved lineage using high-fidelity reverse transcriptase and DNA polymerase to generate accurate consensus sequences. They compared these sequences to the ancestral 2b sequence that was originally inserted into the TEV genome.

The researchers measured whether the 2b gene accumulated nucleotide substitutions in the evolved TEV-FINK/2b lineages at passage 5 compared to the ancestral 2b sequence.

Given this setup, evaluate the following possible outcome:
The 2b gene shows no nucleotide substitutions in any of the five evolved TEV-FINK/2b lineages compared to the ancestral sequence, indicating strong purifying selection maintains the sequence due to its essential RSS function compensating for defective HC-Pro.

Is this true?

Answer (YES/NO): YES